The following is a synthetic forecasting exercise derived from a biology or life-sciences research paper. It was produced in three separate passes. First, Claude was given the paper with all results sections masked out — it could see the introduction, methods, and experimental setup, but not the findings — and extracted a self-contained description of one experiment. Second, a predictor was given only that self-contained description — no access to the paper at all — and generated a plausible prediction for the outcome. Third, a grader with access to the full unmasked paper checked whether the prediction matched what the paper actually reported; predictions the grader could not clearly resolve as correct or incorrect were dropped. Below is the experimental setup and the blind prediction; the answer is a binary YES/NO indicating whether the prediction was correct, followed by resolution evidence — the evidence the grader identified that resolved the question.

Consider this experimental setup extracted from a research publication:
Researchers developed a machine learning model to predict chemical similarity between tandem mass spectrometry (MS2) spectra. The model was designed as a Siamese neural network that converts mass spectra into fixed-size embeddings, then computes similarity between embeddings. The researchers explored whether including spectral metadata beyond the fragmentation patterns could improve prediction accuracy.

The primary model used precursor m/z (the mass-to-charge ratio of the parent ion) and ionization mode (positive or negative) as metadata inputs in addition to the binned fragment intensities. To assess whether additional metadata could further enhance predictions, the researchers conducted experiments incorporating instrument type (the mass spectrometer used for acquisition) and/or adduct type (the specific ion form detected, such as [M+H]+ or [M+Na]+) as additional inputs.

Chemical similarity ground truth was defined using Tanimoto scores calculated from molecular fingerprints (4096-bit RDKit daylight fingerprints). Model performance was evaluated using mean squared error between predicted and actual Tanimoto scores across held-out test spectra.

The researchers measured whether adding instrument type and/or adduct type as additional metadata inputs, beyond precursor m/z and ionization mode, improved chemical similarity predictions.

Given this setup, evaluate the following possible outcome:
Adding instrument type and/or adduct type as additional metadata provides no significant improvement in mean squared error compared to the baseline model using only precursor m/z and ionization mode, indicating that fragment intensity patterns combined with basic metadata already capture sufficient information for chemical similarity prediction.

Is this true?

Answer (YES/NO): NO